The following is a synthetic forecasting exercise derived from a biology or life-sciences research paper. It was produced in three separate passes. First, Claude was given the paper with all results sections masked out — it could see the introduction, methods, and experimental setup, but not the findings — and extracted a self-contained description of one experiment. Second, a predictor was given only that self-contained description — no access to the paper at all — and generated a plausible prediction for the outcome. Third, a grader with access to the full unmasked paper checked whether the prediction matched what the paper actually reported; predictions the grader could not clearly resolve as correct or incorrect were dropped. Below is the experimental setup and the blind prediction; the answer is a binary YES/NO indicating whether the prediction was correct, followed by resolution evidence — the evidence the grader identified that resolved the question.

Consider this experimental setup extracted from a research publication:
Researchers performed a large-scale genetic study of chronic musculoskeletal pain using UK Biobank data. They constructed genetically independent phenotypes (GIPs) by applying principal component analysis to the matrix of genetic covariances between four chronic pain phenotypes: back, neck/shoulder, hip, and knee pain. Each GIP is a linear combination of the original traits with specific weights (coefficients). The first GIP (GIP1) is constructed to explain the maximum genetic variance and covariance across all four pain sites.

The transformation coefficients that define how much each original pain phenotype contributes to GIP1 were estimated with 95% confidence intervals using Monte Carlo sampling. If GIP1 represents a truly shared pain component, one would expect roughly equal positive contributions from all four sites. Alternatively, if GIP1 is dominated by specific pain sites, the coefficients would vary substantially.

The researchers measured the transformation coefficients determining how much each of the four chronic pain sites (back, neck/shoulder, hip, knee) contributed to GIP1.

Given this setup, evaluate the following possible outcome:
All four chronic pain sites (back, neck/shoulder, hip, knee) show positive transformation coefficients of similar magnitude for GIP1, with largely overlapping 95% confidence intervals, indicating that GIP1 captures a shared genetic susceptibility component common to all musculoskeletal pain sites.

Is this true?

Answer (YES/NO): YES